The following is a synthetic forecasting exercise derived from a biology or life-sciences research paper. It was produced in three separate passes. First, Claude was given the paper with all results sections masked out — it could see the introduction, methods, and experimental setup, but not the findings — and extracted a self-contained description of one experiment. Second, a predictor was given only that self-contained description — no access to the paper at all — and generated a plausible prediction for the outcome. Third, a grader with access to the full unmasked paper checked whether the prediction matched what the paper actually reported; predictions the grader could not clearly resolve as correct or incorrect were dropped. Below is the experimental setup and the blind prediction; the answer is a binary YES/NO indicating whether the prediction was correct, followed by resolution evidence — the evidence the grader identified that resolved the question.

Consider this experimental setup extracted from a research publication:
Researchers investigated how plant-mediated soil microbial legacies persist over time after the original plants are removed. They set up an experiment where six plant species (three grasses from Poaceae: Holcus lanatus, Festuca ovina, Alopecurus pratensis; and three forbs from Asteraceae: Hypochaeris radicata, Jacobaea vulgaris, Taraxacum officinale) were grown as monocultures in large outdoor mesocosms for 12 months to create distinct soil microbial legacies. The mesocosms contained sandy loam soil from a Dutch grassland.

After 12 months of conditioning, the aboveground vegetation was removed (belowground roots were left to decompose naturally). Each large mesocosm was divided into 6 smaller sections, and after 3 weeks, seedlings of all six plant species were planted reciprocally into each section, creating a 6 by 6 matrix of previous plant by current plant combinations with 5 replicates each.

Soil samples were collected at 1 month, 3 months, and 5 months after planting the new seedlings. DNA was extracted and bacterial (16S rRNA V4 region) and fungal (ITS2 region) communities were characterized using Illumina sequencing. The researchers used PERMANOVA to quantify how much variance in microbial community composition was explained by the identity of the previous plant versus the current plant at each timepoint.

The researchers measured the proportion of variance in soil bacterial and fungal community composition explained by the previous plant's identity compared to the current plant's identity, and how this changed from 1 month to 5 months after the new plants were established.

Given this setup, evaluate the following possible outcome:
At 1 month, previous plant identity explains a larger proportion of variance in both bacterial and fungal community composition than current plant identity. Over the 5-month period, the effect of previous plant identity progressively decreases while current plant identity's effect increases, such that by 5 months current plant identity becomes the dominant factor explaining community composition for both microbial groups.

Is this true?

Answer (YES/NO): NO